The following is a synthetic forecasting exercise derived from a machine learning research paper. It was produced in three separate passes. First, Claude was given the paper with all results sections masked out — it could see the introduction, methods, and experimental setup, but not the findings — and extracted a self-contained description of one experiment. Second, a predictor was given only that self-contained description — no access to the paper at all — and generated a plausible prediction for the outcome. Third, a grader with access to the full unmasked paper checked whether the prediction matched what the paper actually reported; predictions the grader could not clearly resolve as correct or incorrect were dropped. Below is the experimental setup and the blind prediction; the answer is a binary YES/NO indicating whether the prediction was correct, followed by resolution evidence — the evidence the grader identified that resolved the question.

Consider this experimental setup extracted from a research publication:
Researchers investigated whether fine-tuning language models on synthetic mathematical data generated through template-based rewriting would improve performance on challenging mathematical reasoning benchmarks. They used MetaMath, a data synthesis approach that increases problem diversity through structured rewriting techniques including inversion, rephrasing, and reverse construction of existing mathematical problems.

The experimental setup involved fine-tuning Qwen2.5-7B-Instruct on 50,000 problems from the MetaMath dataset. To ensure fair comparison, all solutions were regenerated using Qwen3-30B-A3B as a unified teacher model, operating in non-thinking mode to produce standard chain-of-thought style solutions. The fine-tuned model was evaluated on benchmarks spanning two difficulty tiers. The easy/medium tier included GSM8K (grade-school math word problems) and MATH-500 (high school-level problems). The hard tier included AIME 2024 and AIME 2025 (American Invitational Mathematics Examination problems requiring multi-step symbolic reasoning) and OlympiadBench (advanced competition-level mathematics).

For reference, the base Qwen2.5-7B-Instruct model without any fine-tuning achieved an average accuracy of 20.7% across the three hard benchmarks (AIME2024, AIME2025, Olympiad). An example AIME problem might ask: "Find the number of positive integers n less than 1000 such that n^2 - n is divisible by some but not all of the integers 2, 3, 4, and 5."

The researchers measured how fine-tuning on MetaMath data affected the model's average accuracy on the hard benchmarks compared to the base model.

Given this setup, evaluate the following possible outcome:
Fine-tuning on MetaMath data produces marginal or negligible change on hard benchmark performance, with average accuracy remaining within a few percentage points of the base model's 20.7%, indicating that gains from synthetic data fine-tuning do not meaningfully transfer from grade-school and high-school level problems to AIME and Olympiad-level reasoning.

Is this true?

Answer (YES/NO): NO